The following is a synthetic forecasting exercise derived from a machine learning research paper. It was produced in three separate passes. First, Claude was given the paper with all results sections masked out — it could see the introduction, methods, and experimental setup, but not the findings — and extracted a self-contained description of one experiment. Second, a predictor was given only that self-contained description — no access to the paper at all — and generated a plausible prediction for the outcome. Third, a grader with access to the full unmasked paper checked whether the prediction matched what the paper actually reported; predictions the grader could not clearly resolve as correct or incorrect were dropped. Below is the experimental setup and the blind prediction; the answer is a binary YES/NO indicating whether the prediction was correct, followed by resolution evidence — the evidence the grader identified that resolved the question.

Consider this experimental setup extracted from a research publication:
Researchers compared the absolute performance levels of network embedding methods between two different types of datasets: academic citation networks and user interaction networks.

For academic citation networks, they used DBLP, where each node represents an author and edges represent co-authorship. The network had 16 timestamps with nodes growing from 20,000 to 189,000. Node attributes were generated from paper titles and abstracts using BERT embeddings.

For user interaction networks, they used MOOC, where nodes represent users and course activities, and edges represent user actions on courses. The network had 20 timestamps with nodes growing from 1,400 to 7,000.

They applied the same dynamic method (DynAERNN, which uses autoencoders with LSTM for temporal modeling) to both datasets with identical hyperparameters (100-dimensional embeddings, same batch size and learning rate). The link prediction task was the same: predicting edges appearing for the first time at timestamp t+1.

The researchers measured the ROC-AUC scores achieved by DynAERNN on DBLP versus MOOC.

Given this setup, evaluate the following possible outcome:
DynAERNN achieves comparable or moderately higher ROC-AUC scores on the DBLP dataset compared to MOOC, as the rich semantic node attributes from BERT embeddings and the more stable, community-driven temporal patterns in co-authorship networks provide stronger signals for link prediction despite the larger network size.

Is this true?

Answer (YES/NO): NO